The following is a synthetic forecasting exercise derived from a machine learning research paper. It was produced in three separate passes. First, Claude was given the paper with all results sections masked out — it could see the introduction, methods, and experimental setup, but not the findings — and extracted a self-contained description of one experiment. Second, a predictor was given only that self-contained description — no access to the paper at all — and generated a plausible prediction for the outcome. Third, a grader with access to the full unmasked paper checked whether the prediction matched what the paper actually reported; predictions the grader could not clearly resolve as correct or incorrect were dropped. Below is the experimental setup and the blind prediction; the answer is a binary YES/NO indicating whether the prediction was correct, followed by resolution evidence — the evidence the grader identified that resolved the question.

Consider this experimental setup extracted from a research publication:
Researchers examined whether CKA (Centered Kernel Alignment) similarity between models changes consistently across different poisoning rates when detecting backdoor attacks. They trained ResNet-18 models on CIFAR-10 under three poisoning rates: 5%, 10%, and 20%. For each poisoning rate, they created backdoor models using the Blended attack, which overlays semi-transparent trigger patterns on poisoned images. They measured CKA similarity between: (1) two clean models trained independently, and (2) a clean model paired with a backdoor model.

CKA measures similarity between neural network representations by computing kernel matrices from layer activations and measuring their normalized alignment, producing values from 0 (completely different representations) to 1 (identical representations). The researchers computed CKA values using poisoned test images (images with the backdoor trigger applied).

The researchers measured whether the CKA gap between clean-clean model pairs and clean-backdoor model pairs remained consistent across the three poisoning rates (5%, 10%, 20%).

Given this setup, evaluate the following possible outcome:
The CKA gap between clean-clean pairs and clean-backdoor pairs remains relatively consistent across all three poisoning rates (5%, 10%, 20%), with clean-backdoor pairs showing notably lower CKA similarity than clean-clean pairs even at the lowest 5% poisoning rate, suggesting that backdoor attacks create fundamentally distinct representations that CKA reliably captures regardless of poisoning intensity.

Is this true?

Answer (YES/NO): YES